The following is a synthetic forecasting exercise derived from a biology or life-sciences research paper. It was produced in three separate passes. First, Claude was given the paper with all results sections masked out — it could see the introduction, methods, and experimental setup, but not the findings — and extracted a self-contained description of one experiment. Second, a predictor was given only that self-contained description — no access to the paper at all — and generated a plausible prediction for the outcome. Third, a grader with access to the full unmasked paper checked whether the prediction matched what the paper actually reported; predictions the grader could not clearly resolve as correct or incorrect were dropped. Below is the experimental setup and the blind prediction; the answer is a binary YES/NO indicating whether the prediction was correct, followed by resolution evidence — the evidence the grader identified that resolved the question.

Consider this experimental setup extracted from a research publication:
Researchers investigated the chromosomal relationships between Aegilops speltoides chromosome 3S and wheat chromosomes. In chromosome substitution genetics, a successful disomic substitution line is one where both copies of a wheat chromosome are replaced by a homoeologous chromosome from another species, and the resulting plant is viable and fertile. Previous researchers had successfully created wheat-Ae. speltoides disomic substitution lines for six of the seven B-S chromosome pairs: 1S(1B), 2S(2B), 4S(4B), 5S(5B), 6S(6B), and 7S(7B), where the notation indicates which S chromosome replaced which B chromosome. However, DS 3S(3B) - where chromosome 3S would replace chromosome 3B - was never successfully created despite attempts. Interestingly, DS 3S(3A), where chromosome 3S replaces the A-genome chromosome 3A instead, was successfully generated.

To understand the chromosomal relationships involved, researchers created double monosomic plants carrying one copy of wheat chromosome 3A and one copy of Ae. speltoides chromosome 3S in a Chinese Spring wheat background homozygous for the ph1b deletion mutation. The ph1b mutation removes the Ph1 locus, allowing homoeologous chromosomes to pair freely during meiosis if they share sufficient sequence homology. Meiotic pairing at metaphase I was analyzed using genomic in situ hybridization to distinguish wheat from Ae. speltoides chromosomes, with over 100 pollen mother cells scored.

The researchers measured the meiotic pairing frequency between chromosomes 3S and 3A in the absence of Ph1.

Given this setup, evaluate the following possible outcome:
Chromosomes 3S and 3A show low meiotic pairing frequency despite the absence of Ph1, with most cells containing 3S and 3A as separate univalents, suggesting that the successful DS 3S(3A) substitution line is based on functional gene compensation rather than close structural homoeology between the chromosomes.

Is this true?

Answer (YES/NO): NO